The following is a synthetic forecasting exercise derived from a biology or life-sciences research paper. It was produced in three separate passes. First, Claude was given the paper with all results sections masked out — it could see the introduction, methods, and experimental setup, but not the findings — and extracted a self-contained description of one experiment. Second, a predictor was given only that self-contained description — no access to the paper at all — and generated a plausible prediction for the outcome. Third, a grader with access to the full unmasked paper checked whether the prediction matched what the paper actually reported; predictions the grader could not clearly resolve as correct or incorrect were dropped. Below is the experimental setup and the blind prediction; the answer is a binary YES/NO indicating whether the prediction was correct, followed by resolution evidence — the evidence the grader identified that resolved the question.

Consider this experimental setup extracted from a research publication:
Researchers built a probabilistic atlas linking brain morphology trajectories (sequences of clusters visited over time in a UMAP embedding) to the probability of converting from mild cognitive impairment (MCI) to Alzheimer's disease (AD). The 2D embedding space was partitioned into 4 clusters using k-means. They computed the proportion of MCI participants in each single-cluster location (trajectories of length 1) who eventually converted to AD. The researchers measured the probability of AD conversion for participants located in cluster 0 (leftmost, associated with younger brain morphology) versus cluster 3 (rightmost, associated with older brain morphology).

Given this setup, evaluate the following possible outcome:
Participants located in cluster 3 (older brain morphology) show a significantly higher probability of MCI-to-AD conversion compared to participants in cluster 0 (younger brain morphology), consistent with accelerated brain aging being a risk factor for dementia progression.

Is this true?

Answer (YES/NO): YES